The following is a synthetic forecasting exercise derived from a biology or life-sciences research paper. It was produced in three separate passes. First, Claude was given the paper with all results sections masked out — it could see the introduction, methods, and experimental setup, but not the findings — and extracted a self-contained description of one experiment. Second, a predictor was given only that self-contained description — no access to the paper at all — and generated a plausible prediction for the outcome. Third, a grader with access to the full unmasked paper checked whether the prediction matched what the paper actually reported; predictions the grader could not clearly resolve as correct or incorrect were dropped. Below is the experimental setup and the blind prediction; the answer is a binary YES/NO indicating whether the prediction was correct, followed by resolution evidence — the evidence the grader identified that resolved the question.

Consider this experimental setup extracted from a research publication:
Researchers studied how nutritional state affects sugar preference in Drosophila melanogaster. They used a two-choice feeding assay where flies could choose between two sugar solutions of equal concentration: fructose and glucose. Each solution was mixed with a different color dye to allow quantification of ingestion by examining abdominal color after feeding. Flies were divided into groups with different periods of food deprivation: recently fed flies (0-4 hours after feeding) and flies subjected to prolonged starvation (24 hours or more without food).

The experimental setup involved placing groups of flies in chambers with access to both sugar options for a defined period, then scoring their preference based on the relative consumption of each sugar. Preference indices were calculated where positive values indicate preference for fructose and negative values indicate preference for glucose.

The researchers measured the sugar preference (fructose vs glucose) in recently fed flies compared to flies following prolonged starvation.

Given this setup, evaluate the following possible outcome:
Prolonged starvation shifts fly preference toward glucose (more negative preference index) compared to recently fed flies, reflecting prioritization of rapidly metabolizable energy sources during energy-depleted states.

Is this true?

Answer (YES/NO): NO